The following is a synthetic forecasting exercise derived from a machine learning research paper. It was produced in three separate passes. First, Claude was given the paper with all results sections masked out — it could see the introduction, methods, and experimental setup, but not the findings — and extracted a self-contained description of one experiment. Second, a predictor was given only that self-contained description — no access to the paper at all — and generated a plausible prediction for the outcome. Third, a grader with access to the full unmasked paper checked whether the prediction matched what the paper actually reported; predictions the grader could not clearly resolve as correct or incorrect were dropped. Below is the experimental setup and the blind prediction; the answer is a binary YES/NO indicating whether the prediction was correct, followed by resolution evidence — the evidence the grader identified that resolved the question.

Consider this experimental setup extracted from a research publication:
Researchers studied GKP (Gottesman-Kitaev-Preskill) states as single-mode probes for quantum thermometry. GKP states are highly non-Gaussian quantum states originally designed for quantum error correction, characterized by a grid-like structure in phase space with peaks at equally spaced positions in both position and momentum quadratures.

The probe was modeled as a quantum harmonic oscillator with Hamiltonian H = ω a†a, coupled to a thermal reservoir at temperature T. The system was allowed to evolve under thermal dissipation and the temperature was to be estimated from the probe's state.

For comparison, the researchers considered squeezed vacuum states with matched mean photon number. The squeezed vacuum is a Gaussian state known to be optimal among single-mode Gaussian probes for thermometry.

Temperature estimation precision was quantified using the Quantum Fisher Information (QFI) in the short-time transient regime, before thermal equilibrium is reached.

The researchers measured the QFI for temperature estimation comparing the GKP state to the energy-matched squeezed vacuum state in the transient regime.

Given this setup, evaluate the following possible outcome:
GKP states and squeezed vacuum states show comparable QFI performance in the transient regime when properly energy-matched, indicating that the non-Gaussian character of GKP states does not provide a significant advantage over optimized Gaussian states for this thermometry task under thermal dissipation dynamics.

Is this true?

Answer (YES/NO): NO